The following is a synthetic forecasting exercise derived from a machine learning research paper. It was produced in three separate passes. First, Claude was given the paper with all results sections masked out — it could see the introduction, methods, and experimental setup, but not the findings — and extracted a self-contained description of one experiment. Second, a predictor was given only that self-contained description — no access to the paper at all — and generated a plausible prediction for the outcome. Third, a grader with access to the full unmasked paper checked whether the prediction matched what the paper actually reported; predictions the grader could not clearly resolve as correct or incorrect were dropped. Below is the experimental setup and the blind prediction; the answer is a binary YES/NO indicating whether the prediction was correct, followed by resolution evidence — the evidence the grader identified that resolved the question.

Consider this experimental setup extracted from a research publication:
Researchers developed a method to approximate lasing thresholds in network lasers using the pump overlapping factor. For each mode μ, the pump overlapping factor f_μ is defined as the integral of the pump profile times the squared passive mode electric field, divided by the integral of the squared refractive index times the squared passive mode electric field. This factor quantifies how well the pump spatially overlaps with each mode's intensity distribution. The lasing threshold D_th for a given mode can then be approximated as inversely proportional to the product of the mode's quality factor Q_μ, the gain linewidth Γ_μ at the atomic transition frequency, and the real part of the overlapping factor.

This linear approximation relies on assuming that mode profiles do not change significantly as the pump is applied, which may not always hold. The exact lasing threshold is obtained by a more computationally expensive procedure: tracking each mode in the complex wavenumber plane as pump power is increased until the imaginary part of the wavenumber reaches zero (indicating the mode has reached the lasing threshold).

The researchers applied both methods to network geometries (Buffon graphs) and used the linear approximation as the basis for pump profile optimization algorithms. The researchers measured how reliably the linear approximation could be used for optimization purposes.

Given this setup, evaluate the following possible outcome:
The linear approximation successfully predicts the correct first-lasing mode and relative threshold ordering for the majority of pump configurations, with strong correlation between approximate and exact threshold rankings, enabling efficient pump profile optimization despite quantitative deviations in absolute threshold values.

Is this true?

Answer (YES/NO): YES